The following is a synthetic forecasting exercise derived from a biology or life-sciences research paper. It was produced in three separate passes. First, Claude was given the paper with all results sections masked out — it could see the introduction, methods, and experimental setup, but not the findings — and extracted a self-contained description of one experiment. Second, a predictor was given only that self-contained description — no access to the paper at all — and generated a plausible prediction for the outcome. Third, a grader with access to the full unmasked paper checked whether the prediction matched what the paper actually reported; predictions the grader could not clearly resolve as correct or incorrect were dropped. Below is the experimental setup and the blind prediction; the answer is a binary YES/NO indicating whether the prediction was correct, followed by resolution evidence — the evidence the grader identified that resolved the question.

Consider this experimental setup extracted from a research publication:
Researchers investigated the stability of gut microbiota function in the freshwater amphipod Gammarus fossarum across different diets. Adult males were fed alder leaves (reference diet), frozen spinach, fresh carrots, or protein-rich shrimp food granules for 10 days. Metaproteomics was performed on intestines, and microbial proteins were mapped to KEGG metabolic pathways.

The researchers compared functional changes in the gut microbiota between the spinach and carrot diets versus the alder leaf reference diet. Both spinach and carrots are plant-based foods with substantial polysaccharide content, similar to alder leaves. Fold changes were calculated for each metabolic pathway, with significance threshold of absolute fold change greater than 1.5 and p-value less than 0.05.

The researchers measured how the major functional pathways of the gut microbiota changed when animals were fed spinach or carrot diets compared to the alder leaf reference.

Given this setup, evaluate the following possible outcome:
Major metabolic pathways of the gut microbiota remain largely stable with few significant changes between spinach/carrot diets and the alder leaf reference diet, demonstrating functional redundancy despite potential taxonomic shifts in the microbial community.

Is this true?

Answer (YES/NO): YES